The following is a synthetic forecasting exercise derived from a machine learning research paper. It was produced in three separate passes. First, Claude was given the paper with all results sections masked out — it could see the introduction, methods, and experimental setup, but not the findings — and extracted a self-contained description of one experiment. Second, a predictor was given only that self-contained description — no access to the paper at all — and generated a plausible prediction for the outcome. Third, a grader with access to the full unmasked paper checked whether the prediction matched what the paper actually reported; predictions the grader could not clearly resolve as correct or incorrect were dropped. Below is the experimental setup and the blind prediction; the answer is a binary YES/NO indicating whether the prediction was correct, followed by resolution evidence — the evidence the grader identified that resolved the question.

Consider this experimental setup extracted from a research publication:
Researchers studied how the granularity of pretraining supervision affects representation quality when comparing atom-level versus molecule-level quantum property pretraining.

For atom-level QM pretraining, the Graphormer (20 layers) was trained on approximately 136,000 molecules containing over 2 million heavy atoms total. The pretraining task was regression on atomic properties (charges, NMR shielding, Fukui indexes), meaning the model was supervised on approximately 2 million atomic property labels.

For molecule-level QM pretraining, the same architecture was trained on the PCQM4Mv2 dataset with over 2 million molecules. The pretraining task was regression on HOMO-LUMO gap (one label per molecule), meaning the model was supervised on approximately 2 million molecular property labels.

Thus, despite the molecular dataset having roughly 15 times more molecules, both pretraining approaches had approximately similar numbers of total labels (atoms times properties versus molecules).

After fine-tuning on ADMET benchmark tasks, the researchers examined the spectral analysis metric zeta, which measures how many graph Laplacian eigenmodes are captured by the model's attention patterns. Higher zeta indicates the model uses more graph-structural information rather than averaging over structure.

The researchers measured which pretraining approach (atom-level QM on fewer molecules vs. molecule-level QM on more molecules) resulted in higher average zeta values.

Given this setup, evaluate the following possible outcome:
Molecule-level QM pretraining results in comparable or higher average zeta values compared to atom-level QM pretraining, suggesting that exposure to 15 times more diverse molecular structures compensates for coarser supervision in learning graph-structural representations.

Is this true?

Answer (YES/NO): NO